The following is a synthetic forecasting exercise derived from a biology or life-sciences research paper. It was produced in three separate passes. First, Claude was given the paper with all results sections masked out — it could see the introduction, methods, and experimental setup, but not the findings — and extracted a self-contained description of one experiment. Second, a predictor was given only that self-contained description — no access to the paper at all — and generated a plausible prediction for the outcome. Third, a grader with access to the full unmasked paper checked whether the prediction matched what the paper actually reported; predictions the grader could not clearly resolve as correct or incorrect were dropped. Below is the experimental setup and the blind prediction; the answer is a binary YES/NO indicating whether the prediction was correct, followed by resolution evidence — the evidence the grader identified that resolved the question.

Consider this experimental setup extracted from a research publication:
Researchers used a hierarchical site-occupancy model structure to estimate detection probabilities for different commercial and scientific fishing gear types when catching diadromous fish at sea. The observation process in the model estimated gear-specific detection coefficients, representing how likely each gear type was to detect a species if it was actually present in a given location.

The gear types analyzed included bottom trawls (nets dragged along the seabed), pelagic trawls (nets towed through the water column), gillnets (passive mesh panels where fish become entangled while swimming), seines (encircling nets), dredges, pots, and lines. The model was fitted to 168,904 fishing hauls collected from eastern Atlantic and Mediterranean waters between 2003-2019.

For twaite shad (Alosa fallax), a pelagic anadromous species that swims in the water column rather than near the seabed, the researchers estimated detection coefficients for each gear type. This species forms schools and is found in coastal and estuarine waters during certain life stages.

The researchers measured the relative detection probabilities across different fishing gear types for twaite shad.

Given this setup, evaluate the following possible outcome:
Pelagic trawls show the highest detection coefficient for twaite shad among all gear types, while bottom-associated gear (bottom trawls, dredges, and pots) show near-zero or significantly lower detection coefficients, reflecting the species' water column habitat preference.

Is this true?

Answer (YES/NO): NO